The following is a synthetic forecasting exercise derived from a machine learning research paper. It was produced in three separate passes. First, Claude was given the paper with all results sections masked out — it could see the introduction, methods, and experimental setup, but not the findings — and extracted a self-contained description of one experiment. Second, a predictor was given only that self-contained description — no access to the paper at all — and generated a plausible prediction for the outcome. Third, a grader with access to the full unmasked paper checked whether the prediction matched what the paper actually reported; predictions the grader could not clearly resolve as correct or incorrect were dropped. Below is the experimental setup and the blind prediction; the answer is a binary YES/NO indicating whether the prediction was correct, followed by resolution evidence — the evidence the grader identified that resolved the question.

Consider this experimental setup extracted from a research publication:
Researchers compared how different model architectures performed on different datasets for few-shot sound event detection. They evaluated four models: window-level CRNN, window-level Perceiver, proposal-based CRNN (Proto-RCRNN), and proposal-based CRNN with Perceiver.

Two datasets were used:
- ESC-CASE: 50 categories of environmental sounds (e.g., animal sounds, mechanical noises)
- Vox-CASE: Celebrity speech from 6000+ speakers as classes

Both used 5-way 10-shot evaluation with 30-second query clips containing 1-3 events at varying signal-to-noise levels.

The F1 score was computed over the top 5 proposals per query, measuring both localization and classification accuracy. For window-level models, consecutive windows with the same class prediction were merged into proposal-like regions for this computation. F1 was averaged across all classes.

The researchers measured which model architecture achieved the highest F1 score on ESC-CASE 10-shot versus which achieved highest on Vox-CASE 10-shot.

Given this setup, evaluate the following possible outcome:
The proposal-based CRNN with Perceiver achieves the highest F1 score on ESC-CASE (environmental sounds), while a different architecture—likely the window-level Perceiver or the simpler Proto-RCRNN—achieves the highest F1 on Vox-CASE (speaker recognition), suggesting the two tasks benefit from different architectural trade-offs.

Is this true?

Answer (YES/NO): YES